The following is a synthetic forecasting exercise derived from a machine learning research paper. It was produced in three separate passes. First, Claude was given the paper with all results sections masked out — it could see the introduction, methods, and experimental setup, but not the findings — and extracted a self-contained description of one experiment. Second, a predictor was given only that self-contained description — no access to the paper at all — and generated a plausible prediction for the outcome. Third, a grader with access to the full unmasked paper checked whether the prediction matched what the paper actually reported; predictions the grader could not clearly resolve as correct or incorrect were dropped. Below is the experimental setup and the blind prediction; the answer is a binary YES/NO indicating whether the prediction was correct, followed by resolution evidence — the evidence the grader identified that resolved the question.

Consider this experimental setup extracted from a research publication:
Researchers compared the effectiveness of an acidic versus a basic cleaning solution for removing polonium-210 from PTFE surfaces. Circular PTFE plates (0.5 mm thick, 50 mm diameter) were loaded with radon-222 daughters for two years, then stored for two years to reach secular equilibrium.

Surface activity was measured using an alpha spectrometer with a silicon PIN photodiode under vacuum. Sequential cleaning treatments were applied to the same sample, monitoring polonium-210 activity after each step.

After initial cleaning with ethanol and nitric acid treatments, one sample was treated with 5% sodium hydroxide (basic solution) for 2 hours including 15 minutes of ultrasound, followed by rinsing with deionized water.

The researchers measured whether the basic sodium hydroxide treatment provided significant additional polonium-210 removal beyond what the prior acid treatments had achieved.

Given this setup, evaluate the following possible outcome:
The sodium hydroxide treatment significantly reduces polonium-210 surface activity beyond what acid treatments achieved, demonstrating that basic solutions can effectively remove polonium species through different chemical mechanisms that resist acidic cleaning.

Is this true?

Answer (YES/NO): NO